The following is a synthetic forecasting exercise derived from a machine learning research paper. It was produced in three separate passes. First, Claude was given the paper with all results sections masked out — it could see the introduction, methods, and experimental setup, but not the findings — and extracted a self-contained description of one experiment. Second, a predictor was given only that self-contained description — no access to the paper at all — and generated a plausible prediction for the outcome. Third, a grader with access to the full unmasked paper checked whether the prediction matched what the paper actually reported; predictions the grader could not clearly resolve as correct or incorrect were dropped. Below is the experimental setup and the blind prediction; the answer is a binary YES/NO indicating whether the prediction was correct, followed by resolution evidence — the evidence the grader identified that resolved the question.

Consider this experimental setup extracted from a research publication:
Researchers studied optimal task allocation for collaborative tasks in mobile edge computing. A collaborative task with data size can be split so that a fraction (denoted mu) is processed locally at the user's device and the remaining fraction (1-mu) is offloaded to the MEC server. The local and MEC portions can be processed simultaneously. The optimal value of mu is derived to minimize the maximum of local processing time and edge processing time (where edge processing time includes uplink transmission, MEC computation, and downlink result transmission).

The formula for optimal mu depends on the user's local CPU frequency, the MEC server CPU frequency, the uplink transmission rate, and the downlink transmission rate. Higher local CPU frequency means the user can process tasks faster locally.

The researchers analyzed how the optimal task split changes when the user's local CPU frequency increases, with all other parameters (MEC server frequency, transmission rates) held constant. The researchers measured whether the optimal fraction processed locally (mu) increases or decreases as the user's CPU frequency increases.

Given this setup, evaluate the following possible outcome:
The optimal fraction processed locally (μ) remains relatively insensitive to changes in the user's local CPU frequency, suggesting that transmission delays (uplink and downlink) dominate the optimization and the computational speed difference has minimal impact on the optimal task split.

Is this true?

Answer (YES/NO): NO